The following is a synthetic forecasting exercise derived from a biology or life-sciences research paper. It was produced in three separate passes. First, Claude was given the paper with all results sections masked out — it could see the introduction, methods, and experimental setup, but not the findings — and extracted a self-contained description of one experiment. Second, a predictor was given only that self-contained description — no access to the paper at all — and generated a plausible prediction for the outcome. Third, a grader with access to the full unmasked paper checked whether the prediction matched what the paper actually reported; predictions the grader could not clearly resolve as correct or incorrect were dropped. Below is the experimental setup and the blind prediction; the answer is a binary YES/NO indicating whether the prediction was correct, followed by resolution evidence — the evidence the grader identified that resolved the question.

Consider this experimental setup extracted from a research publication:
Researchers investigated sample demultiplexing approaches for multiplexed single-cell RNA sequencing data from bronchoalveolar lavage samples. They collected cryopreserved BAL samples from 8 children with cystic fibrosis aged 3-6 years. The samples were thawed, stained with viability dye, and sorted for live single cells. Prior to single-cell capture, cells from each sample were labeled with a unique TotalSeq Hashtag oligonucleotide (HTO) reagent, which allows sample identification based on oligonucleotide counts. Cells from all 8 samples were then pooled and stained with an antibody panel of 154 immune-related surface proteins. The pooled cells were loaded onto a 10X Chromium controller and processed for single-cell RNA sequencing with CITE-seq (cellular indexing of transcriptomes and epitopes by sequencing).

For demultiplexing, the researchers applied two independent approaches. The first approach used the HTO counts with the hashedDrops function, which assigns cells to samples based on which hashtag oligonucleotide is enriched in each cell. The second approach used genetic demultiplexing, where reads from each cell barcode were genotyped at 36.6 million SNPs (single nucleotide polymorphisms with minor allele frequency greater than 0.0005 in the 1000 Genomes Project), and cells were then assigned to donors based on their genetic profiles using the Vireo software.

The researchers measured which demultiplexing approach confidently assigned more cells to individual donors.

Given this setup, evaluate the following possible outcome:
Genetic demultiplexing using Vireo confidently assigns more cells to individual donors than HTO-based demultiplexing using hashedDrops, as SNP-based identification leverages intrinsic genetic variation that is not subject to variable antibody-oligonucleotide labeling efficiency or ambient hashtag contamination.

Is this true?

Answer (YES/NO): YES